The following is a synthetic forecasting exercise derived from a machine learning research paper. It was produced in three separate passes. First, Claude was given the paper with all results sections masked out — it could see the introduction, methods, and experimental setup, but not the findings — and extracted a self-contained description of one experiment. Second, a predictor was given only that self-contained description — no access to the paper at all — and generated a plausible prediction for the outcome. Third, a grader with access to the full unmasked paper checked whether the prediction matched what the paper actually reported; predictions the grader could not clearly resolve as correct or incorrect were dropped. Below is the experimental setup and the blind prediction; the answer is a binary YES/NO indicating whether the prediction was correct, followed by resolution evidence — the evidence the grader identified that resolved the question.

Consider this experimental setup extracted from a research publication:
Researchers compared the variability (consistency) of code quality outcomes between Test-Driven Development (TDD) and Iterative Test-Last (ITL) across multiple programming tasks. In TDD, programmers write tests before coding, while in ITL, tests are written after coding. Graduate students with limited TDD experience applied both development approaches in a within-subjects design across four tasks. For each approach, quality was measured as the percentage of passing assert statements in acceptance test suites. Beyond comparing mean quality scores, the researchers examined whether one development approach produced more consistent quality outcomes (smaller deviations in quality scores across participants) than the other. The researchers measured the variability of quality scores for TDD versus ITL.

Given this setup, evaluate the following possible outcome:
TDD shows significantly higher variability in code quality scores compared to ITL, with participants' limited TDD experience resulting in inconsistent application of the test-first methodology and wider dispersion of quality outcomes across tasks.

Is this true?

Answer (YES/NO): NO